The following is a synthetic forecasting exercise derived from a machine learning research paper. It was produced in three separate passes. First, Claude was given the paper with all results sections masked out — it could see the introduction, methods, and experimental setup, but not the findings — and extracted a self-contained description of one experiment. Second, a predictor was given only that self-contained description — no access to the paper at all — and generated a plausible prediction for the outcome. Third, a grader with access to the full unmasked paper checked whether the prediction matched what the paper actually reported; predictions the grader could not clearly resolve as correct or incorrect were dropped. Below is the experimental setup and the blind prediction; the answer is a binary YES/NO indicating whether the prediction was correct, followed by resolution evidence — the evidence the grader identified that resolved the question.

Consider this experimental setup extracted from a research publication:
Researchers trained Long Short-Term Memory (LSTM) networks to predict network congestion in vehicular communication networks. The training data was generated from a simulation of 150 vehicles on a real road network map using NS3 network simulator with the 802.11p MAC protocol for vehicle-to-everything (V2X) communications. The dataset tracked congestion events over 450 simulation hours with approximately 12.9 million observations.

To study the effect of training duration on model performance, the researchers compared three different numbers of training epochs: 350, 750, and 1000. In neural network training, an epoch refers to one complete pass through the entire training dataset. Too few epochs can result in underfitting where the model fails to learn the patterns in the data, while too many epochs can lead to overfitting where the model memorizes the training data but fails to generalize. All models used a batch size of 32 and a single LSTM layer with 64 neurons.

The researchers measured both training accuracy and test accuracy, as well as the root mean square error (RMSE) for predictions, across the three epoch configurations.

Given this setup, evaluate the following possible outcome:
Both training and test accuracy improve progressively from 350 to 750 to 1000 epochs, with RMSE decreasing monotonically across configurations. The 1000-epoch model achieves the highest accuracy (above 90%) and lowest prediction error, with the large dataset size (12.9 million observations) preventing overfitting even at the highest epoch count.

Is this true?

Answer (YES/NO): NO